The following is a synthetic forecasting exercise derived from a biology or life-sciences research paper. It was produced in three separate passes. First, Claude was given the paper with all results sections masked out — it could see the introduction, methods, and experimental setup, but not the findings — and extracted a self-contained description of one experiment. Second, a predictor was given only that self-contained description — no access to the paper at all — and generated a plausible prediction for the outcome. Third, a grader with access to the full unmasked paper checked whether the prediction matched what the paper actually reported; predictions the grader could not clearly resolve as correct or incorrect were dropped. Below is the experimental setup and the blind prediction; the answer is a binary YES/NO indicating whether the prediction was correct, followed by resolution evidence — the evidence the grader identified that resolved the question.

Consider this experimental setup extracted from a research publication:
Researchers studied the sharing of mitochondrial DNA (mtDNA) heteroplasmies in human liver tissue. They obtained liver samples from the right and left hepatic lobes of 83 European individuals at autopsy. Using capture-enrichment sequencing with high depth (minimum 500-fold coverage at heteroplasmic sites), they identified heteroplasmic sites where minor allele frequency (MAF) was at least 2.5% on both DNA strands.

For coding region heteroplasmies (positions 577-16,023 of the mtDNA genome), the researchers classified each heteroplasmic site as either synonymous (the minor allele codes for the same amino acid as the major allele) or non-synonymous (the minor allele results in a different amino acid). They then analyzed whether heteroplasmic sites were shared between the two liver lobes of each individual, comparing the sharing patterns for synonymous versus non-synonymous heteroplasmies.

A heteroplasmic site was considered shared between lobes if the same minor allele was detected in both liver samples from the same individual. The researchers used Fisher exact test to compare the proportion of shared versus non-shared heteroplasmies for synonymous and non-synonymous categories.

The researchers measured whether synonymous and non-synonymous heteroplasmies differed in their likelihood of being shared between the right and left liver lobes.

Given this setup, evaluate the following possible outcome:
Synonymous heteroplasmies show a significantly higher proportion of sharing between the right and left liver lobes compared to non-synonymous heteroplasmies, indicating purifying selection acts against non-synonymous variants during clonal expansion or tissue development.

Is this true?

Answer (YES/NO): YES